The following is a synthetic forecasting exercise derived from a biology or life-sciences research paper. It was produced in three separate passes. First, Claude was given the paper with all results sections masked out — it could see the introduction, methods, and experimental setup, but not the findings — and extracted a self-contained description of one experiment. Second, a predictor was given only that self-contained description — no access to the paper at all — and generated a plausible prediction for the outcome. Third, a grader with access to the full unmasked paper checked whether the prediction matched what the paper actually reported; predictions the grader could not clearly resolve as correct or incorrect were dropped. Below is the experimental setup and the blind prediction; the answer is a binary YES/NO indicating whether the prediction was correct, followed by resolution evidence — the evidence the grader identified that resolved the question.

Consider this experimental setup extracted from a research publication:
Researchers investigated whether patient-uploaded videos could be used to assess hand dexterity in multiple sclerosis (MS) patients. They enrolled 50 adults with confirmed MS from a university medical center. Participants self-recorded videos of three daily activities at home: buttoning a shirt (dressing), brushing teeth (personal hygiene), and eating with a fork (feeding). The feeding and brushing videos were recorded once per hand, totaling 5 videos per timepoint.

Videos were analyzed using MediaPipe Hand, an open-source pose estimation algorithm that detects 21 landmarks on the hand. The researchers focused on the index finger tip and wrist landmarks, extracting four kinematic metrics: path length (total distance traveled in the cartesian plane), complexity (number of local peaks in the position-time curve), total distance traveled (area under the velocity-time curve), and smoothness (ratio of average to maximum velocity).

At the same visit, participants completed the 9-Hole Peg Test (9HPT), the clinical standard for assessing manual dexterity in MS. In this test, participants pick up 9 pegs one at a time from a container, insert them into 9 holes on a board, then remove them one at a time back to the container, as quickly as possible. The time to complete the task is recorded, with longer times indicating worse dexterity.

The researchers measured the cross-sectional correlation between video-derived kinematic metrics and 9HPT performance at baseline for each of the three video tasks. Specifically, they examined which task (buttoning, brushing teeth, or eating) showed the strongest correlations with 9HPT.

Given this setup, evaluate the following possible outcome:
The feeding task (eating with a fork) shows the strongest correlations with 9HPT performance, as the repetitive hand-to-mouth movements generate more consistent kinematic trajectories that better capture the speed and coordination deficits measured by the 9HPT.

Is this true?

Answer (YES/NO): NO